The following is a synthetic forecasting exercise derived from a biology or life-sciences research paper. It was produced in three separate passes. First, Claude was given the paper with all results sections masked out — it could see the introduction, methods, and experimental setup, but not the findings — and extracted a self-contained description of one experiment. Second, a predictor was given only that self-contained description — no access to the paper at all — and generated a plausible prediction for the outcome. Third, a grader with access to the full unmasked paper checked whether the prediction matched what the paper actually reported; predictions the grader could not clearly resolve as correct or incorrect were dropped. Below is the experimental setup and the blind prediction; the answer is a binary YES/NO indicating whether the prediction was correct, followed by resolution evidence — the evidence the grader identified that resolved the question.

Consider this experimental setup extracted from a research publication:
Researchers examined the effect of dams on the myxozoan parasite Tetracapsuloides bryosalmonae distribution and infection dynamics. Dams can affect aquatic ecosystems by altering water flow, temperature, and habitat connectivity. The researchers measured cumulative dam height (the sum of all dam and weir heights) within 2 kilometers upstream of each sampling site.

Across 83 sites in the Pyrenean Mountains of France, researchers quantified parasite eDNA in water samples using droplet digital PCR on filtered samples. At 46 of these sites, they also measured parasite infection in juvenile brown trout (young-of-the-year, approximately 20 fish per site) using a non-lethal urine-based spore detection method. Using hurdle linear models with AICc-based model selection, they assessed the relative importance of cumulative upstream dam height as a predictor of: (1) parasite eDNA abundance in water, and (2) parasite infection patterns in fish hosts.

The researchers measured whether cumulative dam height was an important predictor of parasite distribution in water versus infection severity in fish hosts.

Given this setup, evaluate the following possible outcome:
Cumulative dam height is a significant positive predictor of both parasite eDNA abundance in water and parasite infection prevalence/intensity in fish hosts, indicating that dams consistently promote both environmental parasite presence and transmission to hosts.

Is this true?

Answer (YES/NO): NO